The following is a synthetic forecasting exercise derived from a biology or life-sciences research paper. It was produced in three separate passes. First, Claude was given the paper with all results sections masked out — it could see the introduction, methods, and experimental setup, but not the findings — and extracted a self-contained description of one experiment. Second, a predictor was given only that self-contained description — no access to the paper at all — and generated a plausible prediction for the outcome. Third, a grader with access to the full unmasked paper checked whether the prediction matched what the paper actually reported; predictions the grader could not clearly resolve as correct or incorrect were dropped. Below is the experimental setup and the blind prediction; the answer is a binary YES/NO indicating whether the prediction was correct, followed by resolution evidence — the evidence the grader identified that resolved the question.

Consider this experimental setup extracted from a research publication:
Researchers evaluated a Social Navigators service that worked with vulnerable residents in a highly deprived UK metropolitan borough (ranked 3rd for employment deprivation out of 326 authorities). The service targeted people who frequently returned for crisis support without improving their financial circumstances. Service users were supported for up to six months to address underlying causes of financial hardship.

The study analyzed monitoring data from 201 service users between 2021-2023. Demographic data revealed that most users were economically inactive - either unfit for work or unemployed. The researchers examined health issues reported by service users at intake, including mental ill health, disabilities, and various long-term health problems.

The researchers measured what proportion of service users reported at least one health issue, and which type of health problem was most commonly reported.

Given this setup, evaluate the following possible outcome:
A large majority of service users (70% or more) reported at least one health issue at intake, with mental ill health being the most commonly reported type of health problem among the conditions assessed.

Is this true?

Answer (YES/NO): YES